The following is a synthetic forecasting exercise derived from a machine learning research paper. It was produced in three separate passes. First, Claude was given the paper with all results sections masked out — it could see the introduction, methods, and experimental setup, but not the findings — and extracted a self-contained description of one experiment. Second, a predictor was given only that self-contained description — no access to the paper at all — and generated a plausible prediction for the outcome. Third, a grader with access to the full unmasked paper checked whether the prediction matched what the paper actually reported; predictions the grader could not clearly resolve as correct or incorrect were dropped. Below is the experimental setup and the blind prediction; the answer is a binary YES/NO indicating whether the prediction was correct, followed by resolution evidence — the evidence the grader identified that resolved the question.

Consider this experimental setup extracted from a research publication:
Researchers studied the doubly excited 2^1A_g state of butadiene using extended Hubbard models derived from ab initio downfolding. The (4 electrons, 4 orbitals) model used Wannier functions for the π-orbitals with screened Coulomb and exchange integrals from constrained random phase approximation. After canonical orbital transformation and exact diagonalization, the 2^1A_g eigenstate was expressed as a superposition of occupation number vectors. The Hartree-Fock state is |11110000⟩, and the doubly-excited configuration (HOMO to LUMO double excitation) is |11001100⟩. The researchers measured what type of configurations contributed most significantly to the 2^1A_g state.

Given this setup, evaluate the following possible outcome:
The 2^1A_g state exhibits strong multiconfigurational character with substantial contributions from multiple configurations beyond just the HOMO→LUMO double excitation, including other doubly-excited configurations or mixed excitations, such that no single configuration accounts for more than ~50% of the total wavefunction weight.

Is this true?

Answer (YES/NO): YES